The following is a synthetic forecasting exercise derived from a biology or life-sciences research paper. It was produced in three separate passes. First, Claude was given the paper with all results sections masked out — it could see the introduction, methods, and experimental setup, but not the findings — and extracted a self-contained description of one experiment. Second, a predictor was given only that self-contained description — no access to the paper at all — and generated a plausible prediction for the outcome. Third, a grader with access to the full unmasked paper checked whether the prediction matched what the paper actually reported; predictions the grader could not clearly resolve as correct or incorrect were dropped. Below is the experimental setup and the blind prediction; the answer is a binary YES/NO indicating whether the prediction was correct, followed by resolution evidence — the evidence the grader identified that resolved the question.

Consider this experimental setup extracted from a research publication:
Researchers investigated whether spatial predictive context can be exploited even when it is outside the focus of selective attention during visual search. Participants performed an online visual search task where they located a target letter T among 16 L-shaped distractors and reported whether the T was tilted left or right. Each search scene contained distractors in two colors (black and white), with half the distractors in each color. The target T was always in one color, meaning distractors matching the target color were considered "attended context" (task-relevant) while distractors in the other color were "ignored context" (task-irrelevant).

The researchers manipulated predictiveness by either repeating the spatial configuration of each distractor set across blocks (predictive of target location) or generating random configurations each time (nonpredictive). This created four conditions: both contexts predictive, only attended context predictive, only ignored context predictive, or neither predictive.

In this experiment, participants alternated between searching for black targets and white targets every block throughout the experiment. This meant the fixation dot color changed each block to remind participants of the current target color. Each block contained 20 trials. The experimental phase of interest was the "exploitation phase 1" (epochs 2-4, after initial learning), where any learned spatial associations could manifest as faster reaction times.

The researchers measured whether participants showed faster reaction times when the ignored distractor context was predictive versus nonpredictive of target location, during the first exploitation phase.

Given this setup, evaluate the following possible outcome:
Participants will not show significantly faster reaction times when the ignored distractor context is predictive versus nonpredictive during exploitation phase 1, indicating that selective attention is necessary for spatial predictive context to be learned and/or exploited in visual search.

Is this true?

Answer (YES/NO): NO